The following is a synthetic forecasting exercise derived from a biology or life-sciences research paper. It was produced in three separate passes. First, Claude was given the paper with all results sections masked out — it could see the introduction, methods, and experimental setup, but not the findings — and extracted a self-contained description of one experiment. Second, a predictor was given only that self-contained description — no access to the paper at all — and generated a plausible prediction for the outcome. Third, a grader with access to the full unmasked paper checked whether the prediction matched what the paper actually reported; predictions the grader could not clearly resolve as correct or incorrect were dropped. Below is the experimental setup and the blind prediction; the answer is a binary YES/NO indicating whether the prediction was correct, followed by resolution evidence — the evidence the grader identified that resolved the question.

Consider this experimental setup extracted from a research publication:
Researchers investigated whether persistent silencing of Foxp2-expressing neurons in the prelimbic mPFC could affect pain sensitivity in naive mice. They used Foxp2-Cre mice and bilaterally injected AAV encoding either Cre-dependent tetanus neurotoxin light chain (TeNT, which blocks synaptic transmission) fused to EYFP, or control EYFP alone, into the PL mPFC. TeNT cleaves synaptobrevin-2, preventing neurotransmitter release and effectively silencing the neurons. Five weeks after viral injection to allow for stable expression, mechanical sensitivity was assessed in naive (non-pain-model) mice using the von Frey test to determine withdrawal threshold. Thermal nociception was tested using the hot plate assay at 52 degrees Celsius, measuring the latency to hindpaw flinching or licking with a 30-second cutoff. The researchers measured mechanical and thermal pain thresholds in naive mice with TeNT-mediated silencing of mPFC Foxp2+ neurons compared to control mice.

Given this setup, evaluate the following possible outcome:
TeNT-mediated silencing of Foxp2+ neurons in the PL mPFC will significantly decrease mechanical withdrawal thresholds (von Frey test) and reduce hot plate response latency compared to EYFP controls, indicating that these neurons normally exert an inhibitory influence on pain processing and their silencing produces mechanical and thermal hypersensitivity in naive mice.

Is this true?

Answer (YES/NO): YES